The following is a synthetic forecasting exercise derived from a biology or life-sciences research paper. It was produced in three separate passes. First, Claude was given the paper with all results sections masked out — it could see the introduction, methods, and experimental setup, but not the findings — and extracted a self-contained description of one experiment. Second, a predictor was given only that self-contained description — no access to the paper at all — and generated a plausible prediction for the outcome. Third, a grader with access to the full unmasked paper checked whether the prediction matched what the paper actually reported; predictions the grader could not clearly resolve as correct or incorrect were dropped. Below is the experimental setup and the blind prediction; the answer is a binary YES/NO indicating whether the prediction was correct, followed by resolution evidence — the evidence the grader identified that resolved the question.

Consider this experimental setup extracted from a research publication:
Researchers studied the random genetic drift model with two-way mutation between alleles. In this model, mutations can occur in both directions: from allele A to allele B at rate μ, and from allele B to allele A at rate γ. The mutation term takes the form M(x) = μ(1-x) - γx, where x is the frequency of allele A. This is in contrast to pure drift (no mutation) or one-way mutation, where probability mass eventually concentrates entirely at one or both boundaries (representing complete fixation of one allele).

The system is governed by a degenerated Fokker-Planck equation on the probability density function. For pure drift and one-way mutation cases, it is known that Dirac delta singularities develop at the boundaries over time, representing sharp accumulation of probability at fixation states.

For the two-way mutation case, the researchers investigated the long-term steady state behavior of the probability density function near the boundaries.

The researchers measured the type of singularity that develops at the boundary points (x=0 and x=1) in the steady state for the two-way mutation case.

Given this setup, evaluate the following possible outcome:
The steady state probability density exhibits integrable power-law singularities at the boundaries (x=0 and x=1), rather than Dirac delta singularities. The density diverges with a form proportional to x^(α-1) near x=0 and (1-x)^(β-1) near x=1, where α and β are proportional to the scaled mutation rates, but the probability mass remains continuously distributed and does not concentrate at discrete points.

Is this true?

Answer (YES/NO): YES